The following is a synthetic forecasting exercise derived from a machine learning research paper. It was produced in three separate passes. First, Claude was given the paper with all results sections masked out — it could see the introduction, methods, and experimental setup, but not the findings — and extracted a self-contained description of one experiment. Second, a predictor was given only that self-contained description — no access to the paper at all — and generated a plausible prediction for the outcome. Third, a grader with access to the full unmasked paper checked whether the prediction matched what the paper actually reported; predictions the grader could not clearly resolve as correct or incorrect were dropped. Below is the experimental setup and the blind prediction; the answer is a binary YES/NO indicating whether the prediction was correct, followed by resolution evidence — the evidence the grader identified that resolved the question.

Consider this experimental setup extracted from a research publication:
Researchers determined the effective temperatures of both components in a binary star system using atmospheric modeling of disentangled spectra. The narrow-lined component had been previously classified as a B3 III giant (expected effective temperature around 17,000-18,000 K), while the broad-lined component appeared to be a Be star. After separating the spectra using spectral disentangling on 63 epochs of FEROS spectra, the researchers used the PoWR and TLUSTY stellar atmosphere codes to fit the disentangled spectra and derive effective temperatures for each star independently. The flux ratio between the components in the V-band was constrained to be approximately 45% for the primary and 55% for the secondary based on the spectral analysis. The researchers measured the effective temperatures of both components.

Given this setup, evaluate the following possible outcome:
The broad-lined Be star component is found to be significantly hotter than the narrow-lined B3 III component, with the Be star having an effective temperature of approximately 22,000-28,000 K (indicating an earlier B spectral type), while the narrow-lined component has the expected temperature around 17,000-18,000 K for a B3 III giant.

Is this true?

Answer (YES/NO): NO